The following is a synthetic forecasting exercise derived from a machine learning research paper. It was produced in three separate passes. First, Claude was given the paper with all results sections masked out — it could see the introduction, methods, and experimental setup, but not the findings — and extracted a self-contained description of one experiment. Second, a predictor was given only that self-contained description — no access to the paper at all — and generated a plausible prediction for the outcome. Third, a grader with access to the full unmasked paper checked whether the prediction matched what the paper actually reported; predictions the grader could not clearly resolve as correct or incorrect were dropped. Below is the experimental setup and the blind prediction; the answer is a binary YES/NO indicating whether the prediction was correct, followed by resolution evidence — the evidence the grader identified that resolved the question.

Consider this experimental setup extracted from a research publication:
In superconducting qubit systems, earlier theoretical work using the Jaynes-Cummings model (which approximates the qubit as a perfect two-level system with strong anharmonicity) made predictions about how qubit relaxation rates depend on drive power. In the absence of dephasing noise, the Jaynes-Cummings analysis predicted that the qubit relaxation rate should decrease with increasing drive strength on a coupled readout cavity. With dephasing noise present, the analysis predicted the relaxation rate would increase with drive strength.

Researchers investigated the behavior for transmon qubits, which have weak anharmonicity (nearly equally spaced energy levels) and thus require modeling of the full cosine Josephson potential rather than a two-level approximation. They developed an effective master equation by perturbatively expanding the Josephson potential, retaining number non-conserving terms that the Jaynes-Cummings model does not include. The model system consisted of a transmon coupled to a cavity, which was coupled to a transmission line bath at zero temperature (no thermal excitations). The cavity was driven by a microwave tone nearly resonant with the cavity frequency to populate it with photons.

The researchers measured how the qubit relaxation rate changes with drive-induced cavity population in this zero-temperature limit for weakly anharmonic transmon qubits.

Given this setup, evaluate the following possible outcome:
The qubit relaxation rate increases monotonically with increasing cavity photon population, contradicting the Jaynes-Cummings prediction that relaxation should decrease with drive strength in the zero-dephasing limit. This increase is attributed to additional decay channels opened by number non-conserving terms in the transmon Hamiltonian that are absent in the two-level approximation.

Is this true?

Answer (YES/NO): YES